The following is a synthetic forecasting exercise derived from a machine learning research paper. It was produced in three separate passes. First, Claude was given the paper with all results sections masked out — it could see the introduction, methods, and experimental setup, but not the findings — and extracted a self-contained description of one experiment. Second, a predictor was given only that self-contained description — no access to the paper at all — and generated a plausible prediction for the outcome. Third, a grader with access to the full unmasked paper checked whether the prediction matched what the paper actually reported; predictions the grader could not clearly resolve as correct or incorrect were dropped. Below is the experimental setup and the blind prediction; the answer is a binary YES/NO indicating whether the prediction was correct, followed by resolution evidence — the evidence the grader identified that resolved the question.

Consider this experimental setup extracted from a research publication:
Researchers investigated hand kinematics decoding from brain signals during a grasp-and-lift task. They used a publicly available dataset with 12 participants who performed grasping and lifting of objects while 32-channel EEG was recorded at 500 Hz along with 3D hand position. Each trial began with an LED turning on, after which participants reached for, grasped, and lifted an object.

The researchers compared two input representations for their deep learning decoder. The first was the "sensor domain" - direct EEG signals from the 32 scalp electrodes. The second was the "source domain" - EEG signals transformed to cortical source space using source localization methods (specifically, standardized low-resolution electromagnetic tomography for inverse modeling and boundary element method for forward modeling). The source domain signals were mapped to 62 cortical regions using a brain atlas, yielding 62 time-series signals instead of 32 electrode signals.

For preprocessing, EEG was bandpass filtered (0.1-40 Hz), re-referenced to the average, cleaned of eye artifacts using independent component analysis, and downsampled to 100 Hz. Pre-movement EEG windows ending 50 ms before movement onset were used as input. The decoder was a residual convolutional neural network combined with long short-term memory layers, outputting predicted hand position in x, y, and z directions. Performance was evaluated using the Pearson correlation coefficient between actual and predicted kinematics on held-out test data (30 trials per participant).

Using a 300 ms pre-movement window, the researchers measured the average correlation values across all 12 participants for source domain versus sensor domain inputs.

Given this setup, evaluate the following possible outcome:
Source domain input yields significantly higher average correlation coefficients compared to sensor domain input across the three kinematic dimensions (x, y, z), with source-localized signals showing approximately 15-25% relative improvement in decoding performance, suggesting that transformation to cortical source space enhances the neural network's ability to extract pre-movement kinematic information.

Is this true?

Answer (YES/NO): NO